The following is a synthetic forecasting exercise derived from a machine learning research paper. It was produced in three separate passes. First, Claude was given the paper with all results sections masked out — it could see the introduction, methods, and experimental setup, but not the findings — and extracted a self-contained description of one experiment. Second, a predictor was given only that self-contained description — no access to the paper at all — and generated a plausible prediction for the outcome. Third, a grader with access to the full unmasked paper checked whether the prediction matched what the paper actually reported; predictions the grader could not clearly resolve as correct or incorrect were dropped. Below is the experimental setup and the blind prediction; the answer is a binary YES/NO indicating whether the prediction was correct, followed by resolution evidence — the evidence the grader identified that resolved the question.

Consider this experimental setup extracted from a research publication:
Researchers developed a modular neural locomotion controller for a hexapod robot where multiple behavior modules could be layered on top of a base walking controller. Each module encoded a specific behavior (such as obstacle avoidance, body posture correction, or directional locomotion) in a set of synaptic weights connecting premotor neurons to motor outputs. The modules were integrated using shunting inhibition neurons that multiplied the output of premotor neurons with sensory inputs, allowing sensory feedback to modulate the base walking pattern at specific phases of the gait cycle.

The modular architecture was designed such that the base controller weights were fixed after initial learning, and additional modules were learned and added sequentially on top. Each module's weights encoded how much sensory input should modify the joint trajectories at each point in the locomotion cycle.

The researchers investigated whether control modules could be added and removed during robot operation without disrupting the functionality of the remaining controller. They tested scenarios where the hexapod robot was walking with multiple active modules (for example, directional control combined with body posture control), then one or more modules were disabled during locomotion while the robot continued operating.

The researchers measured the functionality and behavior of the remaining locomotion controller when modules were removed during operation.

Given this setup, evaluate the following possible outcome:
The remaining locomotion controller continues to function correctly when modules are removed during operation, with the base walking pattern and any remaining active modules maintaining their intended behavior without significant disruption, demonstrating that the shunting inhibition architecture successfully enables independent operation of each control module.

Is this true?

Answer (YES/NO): YES